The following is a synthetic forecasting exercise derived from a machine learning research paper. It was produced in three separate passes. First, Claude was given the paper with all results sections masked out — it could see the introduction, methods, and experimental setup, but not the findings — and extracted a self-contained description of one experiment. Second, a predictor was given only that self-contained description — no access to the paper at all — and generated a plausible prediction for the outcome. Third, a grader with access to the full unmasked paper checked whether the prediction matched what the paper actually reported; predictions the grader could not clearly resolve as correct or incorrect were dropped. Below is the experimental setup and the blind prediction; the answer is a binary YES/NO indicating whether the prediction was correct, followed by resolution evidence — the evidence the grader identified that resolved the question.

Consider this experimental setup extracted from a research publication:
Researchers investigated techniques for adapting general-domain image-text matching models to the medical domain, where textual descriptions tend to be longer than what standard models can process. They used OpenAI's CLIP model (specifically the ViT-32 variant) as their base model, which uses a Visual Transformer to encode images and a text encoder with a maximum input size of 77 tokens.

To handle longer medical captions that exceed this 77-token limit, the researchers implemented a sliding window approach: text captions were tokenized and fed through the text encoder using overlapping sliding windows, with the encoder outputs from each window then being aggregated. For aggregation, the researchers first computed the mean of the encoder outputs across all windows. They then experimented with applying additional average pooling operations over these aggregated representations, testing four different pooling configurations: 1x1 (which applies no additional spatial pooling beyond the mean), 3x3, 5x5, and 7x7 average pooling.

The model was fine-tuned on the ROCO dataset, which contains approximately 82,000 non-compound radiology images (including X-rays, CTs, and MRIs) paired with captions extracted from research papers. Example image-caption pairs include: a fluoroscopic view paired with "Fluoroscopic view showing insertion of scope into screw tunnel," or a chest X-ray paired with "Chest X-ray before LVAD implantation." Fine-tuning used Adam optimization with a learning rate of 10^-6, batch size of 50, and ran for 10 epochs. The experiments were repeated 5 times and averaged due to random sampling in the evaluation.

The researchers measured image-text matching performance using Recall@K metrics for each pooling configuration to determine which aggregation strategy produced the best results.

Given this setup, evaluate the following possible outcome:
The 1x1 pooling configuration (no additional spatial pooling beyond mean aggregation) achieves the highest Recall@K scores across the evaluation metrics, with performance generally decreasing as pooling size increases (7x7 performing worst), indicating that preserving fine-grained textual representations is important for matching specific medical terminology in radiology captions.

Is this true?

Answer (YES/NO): NO